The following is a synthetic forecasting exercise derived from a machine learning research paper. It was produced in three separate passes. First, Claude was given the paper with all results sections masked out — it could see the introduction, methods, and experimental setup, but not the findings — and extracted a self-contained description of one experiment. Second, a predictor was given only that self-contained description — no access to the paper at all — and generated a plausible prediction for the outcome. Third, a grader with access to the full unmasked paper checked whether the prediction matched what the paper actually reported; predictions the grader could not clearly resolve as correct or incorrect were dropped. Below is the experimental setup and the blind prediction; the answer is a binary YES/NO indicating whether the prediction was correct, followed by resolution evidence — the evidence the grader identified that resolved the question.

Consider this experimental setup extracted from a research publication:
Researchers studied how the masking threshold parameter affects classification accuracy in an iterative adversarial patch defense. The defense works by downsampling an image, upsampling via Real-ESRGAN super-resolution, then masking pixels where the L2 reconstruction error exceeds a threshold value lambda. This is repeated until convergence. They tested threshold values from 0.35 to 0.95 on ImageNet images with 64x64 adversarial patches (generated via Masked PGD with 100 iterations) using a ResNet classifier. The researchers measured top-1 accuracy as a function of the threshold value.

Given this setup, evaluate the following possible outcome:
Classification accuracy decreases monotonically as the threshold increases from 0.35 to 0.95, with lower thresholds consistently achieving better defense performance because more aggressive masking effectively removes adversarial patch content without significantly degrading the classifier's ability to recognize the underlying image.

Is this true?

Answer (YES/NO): NO